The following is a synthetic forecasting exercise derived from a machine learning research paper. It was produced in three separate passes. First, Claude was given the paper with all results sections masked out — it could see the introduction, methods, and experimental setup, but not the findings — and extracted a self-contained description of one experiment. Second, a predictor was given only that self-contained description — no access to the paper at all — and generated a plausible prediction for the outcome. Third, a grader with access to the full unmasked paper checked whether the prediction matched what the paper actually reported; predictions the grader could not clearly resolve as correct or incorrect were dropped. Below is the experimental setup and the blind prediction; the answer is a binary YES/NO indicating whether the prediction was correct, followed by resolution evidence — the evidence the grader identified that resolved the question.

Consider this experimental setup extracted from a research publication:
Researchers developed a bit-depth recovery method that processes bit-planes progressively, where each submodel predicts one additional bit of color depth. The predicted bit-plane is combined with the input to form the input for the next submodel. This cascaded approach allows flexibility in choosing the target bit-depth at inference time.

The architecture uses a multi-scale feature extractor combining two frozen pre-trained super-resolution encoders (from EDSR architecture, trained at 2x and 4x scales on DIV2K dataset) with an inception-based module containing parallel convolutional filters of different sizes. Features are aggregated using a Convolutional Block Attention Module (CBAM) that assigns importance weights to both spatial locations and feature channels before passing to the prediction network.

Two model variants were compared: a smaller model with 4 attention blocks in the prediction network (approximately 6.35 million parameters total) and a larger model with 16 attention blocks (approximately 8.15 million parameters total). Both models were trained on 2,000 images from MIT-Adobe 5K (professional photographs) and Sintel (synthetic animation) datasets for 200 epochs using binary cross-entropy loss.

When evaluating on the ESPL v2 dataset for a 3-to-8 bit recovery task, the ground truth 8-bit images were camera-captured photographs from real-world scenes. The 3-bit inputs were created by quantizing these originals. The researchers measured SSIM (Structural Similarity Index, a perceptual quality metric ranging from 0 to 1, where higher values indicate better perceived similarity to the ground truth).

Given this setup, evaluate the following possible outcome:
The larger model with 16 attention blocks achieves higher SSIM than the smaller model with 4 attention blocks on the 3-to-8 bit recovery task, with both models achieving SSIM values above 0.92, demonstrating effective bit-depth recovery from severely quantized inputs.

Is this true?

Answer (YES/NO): NO